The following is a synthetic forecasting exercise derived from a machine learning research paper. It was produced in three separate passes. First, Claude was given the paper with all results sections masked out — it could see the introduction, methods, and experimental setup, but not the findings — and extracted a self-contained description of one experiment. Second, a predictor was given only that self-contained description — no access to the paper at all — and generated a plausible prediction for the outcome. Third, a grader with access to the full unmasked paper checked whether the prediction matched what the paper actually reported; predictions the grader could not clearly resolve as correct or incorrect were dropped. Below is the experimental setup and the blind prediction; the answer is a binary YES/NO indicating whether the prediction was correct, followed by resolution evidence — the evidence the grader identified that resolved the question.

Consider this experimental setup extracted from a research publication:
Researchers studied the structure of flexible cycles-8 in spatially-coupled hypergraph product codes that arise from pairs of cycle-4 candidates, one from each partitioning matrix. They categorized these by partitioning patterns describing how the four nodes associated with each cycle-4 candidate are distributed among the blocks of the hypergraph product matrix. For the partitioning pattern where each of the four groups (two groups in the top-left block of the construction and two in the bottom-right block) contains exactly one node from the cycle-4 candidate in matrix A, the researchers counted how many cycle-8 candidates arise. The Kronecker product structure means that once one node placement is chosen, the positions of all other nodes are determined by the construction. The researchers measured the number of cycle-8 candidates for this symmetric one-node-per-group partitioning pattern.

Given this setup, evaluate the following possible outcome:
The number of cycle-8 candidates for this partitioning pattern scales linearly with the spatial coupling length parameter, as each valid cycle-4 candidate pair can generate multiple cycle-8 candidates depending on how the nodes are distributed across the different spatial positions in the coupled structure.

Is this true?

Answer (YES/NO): NO